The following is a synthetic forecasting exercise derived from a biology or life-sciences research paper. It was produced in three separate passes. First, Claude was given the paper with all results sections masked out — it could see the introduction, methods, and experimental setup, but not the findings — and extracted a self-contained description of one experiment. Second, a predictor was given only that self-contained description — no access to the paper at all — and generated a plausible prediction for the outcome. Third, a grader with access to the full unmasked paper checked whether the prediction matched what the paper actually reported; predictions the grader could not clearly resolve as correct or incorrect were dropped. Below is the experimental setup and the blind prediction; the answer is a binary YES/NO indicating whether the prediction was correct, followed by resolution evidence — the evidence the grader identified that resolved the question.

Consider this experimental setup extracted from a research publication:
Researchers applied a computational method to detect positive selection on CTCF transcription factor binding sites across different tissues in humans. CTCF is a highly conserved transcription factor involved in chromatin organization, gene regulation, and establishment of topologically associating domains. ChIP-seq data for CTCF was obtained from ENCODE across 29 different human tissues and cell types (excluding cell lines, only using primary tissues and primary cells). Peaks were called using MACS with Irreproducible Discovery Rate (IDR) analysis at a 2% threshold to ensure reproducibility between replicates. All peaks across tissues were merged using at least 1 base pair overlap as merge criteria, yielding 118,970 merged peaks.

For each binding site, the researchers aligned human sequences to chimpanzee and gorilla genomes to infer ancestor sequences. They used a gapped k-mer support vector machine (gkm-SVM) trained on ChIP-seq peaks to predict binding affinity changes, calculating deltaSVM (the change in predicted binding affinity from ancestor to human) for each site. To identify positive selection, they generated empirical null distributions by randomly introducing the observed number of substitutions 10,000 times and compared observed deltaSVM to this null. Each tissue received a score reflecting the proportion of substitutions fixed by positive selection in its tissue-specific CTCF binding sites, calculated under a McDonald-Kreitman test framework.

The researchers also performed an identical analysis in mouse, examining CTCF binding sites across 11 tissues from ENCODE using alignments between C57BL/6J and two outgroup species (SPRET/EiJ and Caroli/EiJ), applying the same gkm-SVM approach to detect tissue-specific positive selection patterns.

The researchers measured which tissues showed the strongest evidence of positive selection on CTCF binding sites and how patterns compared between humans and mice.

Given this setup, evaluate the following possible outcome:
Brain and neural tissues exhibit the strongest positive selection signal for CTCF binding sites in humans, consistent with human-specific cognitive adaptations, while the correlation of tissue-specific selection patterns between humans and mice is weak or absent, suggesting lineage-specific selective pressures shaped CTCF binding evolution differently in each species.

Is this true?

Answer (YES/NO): YES